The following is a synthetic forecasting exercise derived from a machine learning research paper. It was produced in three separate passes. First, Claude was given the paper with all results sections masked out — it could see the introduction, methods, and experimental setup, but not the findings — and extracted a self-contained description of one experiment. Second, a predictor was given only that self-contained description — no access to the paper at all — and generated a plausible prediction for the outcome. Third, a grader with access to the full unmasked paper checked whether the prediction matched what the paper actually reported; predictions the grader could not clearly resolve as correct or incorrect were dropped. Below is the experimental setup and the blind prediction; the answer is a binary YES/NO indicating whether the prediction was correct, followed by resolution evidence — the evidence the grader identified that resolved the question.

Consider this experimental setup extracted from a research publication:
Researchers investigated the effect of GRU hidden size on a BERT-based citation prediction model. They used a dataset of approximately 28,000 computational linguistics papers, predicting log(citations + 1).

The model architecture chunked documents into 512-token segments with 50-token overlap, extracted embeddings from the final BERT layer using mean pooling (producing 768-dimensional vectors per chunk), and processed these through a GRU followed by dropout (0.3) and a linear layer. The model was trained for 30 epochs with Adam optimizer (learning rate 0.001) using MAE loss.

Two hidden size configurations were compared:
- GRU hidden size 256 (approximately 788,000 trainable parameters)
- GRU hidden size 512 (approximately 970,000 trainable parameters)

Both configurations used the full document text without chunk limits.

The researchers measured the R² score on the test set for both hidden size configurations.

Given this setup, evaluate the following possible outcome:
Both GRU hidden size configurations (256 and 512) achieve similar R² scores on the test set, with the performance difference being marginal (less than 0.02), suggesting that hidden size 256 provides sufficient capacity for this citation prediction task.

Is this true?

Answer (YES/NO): YES